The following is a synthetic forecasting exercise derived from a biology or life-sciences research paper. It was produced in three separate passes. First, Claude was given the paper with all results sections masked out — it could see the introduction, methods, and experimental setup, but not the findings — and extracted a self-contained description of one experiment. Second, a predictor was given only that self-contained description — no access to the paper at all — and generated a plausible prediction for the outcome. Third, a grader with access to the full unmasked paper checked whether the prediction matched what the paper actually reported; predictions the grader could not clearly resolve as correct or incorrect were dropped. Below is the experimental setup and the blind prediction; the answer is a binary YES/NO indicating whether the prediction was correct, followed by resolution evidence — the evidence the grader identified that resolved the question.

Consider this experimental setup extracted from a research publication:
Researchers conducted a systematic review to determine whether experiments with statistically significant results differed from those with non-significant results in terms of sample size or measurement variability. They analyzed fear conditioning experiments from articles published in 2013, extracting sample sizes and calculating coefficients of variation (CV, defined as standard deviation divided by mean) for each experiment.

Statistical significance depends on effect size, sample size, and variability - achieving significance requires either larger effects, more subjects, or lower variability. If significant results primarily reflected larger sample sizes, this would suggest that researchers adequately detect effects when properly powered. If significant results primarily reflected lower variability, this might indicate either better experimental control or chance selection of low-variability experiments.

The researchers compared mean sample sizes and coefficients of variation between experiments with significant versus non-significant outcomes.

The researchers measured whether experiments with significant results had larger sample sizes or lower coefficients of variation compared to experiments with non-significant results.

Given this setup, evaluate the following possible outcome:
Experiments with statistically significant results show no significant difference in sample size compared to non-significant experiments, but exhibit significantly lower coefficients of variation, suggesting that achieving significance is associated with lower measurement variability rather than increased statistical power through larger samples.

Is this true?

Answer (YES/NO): YES